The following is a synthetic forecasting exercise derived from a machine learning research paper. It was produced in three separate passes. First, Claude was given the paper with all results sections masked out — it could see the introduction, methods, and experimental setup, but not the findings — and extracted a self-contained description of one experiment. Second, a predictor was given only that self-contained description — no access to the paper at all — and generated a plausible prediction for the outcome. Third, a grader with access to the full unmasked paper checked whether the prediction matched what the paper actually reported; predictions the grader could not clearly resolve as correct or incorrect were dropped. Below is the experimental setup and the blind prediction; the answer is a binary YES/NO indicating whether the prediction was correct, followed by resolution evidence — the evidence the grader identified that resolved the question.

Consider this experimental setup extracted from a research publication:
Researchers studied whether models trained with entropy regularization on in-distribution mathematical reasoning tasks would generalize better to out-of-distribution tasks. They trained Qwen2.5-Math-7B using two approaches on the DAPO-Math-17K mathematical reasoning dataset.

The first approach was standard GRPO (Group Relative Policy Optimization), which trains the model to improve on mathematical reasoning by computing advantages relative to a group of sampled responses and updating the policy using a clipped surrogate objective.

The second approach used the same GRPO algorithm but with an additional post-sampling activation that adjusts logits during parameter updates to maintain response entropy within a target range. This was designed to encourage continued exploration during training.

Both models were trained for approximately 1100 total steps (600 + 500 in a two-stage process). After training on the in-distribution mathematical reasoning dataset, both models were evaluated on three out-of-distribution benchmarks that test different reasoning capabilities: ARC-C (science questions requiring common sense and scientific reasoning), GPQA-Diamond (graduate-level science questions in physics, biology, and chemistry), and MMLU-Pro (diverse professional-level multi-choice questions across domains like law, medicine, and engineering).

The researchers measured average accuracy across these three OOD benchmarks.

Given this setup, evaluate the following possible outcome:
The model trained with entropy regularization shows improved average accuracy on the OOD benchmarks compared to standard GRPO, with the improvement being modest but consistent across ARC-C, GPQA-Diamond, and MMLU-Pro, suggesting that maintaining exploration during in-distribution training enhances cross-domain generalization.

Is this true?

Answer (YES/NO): NO